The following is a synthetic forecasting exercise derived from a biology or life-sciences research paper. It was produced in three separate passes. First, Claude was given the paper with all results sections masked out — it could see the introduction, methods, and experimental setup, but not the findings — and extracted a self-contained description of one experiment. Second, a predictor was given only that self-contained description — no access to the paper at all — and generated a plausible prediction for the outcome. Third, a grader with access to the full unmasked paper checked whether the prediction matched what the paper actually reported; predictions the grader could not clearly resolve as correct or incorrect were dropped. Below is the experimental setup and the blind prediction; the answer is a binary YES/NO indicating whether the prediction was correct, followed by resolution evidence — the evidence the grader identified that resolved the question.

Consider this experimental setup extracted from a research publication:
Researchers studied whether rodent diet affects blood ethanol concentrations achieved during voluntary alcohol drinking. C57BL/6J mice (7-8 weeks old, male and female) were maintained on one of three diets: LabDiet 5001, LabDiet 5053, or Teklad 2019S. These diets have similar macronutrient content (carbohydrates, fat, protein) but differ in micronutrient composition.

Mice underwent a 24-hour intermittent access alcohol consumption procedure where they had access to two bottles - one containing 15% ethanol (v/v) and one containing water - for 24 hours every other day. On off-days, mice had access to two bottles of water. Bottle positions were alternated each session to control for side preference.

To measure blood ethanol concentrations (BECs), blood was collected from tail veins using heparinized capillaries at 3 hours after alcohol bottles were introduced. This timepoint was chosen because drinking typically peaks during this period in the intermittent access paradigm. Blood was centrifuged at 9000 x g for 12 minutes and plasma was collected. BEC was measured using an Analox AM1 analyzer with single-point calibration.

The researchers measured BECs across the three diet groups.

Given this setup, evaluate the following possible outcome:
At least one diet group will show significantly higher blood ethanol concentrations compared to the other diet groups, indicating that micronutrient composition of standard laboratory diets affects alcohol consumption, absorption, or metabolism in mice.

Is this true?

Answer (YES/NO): YES